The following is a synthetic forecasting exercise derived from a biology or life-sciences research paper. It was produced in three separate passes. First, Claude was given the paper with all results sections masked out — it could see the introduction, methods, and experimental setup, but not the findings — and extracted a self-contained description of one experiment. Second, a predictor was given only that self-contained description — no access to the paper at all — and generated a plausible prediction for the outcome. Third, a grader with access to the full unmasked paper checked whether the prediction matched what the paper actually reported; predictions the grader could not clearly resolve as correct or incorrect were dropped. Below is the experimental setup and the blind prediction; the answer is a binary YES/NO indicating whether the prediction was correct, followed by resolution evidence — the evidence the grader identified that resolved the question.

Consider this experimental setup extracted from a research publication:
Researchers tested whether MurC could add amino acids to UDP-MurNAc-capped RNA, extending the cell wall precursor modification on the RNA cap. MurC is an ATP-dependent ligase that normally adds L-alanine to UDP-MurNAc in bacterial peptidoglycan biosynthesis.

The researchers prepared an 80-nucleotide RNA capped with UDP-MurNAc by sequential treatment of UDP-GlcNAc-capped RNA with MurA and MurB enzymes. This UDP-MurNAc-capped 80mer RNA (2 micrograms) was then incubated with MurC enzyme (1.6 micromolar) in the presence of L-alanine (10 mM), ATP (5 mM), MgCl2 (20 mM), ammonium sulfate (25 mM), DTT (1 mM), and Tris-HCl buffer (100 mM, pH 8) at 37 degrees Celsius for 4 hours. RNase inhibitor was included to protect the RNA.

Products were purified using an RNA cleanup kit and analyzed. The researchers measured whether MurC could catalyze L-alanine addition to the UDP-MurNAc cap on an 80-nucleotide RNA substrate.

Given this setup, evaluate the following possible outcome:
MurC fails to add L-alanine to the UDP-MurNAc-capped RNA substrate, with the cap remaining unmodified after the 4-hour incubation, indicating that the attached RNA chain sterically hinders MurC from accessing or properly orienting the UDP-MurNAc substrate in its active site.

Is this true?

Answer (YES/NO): NO